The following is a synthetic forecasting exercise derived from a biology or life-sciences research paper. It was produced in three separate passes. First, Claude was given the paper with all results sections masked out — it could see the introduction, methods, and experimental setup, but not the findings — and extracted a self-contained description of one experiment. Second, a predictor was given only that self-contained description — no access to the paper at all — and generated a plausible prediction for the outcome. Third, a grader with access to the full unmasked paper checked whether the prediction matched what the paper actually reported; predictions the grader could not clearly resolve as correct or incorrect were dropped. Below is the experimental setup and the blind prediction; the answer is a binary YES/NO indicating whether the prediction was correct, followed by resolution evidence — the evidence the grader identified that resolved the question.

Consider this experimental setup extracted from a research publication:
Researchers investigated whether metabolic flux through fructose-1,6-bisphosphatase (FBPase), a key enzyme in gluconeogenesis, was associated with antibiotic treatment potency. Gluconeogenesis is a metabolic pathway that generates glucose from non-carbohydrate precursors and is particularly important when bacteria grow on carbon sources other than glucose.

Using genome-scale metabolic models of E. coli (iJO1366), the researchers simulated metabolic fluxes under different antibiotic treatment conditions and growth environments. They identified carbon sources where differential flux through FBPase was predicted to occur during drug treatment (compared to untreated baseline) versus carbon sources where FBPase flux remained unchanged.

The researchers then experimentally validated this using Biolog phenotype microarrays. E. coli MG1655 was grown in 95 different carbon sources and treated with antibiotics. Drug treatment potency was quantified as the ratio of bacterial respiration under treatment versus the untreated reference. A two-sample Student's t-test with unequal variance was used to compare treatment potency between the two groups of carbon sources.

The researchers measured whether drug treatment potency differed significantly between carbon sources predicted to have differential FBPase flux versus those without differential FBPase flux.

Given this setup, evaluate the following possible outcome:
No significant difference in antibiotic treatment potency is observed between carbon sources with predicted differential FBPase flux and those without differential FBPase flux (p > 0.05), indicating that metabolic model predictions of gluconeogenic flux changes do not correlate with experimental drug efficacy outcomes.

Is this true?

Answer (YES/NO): NO